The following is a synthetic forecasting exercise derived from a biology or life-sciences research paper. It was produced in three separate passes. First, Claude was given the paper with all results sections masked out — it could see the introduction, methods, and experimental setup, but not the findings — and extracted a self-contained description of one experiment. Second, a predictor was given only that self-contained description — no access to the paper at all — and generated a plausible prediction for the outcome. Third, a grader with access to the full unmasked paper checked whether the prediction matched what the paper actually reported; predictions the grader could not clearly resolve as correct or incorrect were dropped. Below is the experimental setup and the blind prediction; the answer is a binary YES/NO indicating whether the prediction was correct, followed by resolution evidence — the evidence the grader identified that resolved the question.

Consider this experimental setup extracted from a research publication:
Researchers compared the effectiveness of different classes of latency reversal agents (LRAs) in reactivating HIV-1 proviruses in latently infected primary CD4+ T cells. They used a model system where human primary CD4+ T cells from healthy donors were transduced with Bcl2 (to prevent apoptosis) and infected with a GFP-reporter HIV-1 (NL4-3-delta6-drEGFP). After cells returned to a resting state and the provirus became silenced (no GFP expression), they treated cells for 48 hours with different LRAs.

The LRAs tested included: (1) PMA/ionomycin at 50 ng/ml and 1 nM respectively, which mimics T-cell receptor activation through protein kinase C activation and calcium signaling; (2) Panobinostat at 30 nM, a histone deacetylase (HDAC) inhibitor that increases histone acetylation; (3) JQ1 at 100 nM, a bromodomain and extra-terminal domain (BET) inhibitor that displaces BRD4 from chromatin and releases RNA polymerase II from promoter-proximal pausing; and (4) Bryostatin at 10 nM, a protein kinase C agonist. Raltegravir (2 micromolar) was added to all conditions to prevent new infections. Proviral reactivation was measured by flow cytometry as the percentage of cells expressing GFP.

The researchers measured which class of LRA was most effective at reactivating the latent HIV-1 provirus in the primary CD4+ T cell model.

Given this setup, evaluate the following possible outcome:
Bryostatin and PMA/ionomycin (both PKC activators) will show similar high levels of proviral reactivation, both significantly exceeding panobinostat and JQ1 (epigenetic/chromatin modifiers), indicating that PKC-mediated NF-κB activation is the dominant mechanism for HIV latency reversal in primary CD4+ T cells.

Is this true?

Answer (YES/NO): NO